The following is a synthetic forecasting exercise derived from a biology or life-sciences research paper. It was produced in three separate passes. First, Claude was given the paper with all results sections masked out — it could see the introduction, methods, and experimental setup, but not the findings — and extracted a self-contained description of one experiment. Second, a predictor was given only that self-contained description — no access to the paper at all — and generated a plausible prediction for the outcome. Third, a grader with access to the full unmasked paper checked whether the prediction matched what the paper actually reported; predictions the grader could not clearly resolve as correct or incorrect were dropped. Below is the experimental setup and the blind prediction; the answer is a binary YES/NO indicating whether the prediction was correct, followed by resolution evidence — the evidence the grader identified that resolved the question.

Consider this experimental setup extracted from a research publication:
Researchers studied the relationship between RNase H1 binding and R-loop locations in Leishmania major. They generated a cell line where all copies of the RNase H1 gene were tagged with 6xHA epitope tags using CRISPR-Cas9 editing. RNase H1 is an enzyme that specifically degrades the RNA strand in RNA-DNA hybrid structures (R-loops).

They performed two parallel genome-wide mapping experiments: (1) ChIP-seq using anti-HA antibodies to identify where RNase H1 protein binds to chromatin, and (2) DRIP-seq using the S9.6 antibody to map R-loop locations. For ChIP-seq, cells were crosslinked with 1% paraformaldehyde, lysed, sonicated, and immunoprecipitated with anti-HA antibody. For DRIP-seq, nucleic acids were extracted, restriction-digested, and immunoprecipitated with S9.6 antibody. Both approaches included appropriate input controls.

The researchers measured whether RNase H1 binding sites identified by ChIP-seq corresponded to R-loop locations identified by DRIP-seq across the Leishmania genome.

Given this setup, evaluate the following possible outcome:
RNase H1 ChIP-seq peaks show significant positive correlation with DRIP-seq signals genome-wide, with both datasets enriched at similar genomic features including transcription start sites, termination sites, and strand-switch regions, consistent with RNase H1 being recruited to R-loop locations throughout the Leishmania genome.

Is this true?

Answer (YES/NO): YES